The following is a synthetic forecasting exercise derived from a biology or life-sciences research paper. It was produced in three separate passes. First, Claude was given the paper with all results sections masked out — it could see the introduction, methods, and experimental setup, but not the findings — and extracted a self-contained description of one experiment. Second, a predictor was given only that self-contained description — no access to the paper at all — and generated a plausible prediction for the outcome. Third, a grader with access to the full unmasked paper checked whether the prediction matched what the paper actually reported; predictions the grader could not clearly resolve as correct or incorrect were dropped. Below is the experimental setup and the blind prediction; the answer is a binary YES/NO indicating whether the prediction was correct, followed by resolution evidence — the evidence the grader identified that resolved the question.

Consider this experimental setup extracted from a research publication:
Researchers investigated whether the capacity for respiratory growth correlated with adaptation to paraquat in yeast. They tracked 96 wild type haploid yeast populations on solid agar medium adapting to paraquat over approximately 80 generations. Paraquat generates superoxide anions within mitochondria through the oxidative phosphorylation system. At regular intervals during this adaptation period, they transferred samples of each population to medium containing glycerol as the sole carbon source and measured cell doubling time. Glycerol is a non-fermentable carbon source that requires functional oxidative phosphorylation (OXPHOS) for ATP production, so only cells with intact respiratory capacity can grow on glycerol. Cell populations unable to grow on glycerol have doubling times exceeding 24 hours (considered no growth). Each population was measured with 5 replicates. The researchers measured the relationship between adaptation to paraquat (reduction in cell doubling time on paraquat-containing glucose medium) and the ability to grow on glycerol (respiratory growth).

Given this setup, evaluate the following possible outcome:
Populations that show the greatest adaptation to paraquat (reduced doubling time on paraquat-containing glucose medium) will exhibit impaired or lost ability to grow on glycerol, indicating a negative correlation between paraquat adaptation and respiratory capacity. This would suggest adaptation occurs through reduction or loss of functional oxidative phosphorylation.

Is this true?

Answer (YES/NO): YES